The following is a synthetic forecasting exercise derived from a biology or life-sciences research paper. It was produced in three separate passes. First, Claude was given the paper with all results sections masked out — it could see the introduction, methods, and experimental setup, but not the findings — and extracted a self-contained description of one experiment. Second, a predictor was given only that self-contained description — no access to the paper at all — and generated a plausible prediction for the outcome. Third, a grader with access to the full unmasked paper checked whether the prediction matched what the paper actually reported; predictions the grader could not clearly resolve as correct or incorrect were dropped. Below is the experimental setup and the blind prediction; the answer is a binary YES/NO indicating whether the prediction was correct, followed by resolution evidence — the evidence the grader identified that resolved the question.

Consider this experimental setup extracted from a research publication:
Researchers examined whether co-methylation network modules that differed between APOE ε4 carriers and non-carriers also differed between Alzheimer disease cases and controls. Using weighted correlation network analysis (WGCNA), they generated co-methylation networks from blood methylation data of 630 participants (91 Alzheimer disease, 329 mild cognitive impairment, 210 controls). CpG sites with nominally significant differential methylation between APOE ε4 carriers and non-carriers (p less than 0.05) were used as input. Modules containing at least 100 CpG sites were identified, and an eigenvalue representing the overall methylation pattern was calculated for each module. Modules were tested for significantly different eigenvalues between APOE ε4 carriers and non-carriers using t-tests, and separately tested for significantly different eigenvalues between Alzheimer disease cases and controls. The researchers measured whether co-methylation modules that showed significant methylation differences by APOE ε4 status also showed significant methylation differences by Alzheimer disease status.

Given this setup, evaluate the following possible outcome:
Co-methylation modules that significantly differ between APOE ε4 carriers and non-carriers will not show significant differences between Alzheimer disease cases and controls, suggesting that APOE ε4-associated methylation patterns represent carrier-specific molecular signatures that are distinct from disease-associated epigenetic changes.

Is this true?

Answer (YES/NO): NO